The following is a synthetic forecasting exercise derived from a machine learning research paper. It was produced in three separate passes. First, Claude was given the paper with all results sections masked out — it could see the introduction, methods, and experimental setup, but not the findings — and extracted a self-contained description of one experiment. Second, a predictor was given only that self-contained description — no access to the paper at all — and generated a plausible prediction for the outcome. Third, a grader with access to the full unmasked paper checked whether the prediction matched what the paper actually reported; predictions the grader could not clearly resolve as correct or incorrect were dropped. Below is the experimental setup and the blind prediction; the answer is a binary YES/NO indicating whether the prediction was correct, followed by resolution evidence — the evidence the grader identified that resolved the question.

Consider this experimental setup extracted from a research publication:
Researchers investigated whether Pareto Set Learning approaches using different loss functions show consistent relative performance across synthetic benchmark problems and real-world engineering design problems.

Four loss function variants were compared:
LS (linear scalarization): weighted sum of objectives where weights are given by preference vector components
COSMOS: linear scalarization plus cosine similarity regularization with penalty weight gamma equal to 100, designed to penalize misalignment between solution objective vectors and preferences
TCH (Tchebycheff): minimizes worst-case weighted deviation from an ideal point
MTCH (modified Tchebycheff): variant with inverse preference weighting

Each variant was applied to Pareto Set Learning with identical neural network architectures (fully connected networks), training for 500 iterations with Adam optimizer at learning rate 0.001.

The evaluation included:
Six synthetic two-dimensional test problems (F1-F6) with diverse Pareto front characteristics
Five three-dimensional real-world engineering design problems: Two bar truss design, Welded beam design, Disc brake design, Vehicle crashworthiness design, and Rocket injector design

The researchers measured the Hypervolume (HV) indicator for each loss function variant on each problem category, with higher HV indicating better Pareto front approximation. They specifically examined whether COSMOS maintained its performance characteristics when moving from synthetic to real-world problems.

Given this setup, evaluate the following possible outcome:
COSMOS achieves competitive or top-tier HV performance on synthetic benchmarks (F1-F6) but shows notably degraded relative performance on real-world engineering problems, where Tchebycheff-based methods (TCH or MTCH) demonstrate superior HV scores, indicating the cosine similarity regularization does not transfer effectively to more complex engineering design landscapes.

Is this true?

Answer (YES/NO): NO